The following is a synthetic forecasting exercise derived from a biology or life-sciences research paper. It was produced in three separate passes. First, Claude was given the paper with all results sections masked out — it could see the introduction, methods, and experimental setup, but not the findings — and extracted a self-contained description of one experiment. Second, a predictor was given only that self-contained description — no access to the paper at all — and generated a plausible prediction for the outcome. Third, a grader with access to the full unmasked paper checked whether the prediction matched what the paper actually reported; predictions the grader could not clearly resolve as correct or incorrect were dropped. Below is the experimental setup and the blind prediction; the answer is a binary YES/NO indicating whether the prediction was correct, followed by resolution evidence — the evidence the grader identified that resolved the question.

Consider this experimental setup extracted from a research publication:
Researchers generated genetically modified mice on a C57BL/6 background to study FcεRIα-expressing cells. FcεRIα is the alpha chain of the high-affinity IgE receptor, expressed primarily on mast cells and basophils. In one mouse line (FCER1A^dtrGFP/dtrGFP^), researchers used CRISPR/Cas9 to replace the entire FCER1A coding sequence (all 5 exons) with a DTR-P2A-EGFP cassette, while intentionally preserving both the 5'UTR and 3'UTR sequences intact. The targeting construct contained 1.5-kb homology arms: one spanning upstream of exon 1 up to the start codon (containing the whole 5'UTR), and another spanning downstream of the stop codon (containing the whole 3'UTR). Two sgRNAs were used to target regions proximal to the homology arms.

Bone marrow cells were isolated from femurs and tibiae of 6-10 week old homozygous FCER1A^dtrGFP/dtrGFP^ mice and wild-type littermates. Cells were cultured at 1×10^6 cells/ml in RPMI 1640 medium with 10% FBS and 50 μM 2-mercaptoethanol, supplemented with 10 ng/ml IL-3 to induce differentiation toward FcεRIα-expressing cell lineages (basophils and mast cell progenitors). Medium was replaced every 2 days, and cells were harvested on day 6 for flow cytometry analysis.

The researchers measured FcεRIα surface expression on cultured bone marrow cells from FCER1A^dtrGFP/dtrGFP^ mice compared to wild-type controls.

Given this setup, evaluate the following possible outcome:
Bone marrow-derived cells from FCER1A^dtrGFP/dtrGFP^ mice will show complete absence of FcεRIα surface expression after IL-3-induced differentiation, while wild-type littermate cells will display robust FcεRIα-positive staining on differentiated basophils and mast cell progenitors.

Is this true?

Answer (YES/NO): YES